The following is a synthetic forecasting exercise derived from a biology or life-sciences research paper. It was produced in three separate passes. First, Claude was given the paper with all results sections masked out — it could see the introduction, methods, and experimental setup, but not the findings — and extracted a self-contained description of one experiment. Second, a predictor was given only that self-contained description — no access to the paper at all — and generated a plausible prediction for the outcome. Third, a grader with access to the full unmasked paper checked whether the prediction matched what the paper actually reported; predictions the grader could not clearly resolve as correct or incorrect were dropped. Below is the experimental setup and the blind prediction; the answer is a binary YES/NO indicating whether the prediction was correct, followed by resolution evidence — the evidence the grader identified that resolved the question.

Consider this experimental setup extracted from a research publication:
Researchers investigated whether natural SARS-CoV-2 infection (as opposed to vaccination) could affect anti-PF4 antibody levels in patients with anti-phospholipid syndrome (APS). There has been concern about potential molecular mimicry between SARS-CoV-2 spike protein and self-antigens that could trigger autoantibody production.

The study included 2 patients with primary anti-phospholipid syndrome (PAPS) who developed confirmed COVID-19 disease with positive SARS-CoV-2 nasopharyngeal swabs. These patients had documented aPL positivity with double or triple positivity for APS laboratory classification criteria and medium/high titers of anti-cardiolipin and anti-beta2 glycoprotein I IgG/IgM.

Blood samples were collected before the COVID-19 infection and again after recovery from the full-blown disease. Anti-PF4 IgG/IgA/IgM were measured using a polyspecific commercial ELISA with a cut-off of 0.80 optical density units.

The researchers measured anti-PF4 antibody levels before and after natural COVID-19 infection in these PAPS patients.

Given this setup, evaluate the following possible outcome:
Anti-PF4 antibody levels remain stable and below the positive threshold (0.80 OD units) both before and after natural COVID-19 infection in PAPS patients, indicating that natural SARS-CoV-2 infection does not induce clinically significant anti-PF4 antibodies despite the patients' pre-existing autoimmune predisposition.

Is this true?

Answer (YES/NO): YES